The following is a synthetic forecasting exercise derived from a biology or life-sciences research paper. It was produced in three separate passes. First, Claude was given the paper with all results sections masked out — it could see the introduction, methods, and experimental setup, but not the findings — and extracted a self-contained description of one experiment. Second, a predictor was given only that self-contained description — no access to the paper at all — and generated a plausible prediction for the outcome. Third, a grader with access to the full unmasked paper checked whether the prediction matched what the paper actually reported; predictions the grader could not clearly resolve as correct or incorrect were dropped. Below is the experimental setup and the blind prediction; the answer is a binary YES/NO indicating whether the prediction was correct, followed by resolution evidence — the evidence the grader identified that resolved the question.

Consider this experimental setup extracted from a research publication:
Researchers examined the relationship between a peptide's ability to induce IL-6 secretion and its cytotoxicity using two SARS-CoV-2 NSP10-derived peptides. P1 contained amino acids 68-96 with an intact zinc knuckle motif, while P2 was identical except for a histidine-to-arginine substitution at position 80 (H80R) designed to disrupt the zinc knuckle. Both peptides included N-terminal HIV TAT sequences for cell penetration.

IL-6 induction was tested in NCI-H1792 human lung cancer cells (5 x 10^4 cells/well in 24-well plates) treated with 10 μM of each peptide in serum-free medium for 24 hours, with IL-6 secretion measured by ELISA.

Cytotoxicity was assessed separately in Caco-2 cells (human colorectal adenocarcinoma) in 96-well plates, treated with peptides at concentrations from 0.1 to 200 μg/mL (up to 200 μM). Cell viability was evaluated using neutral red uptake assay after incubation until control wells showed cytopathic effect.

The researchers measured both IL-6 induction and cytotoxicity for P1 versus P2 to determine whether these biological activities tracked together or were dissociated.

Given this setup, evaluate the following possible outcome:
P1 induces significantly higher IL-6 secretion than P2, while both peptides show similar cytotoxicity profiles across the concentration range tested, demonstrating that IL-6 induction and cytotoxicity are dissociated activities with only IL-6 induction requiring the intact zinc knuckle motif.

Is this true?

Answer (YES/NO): NO